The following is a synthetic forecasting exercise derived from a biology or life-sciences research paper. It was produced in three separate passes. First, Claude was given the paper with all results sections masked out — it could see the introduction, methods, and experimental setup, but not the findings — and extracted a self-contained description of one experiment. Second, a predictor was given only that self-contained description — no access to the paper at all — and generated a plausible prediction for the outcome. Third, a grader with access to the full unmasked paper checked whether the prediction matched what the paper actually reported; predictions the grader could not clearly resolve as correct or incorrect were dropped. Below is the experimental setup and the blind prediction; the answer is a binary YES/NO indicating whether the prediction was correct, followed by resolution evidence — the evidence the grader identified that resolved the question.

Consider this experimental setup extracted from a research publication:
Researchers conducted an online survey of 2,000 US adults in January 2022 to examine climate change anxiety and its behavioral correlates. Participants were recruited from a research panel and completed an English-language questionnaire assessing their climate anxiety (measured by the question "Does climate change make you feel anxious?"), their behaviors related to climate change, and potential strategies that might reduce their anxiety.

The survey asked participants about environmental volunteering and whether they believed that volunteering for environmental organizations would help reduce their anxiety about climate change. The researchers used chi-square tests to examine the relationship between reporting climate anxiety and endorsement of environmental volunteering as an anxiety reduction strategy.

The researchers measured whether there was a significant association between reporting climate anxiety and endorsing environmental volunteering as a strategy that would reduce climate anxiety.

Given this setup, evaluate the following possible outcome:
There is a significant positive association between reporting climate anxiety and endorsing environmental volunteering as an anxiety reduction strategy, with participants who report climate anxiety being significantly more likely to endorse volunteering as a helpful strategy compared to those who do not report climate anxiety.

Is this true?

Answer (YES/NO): YES